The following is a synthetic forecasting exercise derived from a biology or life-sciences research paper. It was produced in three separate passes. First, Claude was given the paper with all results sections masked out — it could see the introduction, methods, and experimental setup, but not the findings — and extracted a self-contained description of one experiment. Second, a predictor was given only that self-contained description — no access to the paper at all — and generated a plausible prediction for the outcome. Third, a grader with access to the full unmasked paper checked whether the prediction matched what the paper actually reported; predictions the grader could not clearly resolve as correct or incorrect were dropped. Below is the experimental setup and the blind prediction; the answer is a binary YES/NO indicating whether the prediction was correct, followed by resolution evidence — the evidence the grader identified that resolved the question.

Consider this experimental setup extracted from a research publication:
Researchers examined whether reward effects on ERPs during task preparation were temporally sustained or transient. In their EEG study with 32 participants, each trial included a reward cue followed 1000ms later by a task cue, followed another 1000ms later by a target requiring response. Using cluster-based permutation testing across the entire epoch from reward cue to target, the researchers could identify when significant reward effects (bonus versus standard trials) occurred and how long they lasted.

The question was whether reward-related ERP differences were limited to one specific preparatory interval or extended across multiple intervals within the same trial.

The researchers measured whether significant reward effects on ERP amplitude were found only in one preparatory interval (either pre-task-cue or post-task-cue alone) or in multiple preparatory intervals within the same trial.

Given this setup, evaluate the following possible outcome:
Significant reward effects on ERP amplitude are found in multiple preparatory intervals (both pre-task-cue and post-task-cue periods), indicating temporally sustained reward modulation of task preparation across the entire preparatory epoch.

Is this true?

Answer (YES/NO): YES